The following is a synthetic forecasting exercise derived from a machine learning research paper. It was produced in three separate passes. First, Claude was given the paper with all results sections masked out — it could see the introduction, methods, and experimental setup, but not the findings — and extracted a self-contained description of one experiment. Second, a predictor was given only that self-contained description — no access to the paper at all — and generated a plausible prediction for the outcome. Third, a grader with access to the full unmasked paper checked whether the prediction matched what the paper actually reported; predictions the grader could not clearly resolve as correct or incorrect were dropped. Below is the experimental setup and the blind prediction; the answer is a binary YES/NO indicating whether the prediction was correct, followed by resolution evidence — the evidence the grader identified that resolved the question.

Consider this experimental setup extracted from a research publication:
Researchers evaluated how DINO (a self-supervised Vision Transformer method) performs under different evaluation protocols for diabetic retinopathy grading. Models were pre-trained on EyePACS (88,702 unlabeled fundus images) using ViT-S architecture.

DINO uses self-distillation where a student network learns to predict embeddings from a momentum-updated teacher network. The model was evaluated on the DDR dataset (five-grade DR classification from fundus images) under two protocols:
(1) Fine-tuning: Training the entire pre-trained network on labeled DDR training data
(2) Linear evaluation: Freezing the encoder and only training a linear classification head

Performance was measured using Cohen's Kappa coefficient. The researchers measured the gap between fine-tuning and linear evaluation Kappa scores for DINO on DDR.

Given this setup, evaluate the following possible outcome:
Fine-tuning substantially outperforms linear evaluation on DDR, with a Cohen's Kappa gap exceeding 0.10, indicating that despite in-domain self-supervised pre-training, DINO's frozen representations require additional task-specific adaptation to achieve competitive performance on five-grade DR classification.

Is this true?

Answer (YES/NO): NO